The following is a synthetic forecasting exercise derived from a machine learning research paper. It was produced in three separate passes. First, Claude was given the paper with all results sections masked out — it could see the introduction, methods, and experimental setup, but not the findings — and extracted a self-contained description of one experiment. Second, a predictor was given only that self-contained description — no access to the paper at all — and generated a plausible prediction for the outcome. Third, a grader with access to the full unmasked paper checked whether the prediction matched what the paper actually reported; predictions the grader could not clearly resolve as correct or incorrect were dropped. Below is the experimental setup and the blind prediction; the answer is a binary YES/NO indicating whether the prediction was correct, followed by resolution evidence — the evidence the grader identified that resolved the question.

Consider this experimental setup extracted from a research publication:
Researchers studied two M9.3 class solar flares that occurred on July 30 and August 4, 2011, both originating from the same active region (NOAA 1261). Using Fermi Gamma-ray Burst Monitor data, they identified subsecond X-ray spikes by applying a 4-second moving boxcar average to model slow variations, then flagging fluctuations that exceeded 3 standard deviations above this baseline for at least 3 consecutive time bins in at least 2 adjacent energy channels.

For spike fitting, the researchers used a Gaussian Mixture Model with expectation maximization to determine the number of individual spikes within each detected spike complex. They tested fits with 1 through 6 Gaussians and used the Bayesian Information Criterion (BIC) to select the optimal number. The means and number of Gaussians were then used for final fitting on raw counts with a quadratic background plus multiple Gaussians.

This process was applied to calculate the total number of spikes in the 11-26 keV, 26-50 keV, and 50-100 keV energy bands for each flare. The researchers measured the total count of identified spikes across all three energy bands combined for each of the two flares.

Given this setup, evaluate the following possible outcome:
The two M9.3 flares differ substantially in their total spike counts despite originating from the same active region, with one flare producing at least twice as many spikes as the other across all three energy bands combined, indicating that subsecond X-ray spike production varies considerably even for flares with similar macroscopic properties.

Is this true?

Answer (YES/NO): YES